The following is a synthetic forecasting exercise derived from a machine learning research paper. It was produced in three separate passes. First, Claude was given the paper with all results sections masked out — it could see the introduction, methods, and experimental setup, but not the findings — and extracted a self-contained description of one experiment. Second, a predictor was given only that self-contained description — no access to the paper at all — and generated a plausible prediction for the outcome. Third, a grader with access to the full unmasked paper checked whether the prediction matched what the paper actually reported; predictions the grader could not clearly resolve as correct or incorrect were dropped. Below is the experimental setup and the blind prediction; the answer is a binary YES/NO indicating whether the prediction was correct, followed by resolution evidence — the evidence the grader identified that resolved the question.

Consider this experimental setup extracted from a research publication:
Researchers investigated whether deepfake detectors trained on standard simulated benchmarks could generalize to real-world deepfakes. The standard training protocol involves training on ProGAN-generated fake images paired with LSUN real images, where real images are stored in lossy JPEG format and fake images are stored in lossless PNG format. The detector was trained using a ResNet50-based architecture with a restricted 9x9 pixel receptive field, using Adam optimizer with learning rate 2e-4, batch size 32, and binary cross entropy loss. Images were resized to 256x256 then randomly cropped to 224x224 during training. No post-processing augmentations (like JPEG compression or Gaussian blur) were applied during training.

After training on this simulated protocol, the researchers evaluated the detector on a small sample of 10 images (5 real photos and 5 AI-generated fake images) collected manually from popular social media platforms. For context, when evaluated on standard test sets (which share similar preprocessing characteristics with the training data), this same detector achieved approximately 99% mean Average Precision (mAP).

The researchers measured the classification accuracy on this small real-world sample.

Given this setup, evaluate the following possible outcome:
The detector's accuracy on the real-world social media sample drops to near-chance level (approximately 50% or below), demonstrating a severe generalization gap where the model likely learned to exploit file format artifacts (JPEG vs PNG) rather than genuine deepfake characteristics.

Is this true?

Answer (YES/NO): YES